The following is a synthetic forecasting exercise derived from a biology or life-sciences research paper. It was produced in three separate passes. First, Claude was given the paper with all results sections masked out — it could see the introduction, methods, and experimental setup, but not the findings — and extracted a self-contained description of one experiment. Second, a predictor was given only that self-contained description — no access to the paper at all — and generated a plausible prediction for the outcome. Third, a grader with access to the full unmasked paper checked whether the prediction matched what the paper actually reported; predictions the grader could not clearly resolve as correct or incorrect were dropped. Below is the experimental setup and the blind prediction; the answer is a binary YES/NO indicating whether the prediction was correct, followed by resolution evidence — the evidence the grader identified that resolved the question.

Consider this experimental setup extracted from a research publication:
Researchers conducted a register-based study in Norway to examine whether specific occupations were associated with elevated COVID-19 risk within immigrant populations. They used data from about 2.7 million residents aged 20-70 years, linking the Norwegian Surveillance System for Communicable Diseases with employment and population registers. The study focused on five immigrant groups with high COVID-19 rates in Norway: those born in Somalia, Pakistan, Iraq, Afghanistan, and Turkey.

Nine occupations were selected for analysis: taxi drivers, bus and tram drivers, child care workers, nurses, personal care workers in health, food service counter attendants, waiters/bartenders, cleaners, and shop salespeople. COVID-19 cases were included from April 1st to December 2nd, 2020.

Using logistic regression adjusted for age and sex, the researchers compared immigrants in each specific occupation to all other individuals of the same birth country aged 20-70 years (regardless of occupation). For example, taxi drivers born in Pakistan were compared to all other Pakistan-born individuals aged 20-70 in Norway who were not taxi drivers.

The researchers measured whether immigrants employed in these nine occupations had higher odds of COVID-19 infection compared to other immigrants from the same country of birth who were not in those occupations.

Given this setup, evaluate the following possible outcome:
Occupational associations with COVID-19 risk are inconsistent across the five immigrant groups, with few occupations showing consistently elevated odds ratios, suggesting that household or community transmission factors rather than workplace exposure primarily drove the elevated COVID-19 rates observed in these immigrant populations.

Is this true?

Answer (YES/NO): YES